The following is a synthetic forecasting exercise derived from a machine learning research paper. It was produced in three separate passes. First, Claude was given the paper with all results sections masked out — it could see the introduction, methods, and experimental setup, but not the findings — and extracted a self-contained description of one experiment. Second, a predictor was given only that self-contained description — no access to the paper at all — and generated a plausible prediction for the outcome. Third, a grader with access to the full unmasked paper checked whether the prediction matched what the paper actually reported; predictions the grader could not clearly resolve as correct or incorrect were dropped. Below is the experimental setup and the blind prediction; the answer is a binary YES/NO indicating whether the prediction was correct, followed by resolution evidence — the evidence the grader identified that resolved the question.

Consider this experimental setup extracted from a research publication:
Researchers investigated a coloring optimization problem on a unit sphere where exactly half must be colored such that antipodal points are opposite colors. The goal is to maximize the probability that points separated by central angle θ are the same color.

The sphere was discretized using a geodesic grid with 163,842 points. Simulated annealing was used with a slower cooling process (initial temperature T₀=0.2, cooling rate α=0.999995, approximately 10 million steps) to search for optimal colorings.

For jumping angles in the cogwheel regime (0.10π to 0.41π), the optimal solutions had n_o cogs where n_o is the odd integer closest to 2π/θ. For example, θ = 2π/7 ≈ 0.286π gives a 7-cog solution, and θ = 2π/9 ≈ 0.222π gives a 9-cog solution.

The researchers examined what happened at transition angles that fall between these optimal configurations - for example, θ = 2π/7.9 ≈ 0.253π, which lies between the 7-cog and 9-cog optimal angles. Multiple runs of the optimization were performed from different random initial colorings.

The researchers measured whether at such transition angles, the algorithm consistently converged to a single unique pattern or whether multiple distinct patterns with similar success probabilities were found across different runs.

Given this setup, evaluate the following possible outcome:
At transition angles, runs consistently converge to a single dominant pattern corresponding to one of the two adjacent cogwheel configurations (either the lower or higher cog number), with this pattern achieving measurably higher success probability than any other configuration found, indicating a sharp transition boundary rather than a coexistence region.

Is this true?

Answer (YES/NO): NO